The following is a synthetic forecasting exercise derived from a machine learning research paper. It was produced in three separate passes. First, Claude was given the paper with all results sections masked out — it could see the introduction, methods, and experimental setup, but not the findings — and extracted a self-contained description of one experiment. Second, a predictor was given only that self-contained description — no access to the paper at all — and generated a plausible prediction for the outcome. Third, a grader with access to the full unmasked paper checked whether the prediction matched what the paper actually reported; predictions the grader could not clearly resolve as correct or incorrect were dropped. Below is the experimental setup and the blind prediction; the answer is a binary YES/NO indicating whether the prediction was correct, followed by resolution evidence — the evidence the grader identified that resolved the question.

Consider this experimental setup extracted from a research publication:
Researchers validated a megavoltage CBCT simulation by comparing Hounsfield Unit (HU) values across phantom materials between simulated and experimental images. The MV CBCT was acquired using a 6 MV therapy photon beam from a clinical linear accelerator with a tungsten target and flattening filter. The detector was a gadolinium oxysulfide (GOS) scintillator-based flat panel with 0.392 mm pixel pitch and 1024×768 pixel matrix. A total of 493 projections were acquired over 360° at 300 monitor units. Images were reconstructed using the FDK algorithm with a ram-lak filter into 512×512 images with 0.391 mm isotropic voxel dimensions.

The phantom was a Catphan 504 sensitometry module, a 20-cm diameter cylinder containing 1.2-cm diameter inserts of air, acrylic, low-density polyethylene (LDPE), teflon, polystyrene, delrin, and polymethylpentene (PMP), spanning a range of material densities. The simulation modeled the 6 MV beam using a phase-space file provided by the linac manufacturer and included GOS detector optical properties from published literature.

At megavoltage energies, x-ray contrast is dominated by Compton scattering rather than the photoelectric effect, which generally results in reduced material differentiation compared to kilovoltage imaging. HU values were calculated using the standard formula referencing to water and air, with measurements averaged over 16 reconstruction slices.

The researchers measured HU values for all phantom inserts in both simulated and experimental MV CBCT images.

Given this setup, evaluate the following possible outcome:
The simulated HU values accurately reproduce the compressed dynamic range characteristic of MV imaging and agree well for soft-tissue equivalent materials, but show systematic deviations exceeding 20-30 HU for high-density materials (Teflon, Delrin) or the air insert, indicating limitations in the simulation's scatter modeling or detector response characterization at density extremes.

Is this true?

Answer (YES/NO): NO